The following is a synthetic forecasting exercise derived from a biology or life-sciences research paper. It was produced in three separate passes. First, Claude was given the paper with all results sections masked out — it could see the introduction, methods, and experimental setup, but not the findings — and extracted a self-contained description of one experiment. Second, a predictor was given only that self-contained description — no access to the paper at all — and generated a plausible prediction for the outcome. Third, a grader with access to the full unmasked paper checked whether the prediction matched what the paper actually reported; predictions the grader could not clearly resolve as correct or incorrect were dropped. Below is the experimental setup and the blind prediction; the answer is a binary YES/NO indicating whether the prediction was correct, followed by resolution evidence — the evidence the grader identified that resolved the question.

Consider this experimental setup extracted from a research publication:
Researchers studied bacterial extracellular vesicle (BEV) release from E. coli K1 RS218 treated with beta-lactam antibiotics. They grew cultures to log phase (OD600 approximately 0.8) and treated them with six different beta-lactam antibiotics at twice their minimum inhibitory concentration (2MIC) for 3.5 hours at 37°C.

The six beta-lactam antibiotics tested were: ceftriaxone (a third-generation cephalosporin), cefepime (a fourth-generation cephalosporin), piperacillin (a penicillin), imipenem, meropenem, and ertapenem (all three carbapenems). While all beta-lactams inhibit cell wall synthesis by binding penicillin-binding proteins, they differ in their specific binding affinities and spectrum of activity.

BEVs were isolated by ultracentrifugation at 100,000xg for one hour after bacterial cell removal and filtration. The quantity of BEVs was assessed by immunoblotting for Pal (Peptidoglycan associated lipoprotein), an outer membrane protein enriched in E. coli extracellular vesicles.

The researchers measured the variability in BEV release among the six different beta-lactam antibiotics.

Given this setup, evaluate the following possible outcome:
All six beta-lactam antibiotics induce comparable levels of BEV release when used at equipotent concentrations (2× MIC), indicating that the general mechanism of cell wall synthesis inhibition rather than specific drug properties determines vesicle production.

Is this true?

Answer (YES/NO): NO